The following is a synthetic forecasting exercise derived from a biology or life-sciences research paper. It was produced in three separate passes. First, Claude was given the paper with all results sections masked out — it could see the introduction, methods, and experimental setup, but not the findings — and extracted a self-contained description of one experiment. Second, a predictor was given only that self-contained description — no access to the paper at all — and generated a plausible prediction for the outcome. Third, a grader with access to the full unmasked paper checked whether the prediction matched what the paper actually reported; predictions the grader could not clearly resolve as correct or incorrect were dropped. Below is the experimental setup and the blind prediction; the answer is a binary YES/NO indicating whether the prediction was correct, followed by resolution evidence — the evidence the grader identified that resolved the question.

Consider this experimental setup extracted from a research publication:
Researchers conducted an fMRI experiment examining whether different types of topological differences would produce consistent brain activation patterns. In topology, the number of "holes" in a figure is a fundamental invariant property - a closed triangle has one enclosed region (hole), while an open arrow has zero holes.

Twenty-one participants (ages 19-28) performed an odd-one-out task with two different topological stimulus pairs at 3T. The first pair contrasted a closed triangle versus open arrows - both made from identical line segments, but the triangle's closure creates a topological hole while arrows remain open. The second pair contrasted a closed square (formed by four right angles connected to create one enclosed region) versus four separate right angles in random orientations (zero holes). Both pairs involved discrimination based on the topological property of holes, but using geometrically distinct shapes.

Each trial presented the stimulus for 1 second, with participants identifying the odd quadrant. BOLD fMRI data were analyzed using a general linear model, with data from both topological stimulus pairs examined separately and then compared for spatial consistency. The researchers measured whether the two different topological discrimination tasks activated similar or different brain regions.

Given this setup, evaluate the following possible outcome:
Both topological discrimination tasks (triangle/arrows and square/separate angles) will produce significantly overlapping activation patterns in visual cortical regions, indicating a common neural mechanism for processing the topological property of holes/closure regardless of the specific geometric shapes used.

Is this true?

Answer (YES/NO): NO